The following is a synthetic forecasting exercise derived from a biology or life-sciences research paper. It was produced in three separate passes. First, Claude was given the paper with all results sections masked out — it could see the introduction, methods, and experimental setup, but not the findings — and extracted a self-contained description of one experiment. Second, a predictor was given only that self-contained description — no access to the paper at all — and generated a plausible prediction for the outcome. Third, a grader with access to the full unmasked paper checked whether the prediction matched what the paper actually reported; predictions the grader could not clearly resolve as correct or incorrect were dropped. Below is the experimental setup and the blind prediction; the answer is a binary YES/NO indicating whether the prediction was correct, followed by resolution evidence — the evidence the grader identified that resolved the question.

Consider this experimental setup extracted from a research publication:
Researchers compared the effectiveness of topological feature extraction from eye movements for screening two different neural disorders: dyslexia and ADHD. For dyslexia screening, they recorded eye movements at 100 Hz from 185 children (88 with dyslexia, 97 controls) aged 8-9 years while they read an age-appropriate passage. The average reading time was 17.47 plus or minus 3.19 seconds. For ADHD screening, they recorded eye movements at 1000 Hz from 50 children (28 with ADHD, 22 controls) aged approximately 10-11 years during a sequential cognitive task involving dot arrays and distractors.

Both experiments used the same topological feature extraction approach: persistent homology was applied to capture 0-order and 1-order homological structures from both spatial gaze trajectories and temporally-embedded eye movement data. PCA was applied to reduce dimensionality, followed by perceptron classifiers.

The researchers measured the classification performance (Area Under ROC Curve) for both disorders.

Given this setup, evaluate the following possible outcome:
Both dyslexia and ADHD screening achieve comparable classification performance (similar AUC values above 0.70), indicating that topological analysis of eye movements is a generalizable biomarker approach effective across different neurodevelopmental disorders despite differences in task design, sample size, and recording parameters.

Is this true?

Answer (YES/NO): NO